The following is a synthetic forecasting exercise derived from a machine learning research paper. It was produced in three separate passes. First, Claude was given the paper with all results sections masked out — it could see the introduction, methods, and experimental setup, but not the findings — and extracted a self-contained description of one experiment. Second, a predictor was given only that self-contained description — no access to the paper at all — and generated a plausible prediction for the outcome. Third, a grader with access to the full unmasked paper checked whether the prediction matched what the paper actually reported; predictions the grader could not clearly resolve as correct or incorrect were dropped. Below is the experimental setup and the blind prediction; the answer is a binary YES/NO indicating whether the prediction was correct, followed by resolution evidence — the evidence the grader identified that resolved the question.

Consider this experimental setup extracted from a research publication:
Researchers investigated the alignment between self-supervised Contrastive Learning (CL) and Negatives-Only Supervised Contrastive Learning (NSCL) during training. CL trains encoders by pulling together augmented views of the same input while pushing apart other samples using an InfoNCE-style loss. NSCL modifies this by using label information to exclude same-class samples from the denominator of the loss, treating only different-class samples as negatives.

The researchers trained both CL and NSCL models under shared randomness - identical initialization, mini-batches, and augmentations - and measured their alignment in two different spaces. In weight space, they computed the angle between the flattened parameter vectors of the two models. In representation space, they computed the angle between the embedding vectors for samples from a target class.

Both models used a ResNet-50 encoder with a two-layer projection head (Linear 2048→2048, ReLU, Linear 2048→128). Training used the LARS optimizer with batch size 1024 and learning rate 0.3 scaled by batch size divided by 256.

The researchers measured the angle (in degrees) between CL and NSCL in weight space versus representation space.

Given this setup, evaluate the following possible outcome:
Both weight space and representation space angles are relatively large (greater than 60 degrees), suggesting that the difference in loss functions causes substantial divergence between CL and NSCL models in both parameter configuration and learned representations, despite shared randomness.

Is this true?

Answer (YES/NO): NO